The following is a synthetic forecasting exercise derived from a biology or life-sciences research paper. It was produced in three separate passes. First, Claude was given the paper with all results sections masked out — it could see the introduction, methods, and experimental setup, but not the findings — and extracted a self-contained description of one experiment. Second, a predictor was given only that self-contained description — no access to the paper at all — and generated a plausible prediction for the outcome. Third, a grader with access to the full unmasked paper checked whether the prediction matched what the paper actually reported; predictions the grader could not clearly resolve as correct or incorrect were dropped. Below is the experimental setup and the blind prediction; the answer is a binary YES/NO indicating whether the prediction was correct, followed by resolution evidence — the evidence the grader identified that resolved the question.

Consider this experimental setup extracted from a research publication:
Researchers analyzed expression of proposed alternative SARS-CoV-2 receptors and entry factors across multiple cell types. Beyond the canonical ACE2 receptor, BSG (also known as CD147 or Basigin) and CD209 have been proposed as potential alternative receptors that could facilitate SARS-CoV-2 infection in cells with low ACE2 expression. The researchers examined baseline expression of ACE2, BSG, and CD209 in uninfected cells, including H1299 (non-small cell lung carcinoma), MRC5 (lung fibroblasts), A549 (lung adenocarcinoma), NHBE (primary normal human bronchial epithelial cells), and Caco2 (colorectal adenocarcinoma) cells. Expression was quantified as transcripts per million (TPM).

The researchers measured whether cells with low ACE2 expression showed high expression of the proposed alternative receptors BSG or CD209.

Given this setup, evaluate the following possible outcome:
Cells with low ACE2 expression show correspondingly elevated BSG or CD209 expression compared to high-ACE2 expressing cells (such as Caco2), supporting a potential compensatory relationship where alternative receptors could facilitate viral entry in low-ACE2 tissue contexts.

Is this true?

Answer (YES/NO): NO